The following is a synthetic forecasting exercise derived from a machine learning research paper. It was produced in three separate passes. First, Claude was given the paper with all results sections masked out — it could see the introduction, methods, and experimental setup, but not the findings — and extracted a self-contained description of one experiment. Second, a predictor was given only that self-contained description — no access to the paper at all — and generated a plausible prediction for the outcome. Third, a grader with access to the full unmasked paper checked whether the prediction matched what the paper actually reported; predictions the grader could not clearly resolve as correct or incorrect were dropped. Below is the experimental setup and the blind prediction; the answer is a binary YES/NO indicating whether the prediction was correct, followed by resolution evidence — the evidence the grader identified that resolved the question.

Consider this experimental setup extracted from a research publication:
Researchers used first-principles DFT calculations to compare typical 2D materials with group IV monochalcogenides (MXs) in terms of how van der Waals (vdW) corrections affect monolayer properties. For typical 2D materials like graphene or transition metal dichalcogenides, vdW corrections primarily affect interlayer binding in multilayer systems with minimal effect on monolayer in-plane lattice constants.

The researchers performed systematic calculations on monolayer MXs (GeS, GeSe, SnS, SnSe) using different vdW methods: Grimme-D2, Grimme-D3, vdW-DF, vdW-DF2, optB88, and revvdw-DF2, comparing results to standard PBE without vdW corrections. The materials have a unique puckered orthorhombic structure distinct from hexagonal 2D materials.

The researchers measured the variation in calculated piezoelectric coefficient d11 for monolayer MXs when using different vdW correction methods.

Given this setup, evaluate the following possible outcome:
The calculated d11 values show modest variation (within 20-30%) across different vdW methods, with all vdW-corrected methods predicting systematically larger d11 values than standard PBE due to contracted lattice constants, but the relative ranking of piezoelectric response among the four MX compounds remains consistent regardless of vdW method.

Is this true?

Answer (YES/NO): NO